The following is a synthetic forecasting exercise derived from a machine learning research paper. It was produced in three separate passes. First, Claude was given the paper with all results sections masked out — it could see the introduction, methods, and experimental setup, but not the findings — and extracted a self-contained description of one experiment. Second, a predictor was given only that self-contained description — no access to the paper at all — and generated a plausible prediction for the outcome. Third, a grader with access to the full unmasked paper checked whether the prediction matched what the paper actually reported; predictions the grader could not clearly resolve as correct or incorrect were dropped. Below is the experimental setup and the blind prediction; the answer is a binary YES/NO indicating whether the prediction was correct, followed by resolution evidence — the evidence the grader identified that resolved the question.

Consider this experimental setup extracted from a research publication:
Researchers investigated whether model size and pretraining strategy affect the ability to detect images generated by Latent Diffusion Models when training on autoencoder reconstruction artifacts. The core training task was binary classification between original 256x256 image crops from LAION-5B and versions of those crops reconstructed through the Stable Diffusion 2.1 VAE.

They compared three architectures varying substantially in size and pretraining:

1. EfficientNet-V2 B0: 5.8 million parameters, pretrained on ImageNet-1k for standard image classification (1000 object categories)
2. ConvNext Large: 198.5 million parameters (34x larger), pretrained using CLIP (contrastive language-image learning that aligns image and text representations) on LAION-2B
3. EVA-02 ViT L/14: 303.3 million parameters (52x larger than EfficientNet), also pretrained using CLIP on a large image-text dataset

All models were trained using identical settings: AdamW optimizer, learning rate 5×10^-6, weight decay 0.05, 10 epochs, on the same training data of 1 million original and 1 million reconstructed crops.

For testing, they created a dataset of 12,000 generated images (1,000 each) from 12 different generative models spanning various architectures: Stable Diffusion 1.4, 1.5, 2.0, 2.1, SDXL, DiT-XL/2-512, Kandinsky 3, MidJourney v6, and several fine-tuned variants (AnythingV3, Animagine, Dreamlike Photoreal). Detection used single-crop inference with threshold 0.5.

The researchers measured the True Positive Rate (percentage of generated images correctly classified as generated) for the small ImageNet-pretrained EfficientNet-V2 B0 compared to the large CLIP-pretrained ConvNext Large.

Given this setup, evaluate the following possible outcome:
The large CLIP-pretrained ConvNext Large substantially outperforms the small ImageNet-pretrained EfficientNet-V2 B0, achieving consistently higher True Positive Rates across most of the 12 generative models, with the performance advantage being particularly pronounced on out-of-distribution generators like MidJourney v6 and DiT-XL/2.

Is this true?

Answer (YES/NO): NO